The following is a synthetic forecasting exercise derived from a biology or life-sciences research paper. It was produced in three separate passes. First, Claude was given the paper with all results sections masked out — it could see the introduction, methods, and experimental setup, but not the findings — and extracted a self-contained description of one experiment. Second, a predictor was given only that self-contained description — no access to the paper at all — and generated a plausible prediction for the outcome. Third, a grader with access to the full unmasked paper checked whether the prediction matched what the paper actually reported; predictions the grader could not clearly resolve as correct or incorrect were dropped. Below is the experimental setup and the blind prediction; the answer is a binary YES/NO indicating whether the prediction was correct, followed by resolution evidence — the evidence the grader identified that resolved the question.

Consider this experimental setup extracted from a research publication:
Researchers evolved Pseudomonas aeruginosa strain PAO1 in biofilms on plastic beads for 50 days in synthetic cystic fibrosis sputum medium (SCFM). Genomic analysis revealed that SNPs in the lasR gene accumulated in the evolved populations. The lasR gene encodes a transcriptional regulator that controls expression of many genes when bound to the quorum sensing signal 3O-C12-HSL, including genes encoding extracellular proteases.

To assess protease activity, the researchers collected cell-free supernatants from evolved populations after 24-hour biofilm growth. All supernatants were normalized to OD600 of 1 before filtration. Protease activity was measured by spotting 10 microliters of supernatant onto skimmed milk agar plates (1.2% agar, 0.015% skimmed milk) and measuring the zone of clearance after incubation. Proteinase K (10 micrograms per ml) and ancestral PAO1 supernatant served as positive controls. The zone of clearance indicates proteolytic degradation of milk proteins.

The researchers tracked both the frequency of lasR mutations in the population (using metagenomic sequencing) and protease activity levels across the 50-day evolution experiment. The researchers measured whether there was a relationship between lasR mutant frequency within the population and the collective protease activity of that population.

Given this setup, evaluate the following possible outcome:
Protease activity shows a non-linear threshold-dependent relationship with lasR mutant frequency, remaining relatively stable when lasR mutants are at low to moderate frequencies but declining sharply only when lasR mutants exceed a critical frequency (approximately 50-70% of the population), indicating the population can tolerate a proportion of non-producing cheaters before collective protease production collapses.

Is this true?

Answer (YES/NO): NO